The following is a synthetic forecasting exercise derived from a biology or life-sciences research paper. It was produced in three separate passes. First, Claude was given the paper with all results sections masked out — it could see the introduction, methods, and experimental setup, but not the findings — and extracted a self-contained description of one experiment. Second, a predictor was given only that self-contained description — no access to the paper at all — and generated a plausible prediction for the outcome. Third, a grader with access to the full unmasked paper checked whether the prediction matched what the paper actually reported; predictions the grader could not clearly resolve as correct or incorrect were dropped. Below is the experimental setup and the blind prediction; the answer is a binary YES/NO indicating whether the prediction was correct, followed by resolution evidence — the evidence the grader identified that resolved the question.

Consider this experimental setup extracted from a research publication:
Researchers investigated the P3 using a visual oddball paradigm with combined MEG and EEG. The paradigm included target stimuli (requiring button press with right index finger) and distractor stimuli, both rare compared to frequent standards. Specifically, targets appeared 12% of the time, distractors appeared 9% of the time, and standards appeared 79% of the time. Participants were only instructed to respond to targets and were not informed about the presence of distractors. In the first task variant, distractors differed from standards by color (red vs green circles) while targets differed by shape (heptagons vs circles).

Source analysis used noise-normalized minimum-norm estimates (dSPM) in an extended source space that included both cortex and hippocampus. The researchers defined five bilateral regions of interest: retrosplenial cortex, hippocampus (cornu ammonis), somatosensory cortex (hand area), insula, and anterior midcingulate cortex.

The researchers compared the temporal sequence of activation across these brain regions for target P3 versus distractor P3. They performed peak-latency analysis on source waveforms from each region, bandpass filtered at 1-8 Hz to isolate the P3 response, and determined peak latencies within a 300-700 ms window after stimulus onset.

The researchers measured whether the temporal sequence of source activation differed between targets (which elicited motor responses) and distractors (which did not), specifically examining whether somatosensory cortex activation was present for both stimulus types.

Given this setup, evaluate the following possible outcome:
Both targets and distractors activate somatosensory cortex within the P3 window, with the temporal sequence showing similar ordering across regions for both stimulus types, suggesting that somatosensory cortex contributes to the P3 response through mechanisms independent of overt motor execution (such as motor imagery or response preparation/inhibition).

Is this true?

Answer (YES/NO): NO